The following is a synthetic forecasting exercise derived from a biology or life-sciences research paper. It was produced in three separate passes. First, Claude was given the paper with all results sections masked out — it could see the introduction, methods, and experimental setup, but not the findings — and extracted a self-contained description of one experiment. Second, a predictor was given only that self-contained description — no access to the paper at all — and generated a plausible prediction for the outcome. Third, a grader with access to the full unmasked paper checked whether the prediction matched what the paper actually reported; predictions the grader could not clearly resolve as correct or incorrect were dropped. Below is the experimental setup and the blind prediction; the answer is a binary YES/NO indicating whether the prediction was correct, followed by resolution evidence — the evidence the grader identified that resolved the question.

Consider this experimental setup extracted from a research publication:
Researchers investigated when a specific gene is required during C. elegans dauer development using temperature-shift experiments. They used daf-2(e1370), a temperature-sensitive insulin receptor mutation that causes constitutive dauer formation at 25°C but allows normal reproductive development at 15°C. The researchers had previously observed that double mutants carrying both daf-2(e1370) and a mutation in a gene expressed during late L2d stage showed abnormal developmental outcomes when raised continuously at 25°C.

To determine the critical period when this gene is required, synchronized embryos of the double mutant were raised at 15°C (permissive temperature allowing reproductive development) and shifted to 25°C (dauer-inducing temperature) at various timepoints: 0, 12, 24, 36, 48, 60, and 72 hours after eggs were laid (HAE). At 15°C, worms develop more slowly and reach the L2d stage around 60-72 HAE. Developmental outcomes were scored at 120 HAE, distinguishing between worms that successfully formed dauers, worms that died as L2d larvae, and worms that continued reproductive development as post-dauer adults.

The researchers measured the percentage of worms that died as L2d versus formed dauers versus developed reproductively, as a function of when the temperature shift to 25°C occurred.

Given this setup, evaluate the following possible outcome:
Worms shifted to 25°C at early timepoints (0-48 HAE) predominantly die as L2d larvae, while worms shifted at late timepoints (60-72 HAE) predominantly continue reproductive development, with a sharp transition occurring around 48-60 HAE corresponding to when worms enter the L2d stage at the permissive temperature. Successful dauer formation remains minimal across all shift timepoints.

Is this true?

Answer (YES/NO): NO